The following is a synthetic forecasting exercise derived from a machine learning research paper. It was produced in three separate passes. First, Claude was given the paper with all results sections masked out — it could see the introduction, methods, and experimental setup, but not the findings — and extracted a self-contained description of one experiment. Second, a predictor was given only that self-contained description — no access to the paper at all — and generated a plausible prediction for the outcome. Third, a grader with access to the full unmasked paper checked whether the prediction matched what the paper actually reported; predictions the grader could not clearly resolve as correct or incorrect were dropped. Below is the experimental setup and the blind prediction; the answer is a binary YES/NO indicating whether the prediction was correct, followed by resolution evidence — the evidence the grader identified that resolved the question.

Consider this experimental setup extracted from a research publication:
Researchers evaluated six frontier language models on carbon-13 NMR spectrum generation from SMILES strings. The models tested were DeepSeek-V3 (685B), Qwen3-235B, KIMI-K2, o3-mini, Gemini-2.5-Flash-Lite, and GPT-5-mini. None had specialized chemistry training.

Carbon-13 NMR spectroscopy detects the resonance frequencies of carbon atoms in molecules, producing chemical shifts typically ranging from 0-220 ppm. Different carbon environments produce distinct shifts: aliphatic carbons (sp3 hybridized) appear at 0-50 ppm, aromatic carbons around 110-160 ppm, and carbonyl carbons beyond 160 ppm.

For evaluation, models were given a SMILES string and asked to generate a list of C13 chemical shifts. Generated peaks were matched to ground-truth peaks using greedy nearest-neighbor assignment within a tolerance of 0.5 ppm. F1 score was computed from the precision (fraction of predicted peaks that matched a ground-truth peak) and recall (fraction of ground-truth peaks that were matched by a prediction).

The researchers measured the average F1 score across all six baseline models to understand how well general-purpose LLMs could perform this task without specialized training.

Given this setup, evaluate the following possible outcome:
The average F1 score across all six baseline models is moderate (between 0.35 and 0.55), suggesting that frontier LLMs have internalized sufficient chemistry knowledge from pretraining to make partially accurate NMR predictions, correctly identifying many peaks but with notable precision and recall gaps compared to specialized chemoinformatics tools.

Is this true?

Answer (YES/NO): NO